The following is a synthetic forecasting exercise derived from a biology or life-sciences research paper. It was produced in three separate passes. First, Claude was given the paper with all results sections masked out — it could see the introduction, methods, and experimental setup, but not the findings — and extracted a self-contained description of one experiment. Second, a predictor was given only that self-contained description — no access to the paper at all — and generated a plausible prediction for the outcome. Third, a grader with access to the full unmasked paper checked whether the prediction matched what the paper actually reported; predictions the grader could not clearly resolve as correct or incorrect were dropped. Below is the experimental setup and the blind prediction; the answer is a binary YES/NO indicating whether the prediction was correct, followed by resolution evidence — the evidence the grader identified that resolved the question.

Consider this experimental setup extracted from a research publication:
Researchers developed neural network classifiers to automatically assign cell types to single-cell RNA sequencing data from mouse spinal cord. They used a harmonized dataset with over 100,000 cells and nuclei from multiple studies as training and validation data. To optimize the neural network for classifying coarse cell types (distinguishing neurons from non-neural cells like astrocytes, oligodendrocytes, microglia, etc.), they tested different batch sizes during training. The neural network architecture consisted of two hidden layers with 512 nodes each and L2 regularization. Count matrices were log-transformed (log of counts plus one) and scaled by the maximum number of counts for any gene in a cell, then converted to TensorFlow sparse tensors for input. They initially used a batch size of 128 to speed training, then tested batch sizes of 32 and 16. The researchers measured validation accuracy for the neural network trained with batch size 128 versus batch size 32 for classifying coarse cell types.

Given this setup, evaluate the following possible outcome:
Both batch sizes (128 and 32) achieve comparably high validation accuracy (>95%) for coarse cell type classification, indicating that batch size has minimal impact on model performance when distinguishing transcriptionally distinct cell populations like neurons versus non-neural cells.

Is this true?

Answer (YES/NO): NO